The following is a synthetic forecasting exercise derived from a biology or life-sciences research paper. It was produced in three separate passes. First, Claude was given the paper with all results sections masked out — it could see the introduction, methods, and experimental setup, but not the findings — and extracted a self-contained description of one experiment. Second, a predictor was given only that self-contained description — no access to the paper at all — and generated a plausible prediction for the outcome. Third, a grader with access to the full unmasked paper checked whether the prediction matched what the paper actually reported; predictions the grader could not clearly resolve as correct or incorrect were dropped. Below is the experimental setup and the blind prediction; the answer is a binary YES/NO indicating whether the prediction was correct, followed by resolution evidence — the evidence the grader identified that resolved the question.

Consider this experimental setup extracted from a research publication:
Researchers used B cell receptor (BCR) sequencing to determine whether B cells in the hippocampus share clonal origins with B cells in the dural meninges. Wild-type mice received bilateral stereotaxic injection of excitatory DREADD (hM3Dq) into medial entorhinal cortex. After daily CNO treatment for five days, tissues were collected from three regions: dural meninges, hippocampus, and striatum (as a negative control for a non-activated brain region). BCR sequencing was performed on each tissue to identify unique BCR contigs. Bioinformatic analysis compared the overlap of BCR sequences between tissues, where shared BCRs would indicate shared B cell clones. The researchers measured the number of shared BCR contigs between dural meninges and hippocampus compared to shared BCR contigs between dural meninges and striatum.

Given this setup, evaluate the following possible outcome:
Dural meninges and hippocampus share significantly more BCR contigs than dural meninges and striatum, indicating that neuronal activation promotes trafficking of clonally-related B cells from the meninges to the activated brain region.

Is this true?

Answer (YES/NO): YES